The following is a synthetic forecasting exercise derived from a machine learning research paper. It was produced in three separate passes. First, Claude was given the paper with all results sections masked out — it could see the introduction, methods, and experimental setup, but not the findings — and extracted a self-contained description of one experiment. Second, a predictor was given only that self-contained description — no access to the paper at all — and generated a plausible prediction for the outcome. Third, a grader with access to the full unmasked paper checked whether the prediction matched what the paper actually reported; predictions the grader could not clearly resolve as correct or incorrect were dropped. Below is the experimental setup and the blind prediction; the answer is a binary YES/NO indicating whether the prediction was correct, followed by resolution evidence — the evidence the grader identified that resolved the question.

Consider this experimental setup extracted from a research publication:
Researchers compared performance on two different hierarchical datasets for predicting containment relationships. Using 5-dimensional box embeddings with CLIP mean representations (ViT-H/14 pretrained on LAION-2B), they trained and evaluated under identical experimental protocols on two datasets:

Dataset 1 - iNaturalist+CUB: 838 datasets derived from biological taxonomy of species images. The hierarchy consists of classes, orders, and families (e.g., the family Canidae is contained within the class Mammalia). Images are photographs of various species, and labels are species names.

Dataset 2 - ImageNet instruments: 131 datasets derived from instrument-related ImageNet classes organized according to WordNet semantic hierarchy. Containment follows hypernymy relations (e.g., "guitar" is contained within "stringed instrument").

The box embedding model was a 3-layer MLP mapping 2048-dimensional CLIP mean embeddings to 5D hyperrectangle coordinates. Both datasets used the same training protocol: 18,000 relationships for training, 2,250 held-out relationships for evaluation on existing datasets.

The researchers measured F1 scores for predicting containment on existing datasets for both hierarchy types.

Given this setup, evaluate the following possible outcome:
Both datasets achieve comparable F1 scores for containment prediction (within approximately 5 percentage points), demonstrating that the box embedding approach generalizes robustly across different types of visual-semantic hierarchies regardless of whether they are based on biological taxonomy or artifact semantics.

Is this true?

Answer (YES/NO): NO